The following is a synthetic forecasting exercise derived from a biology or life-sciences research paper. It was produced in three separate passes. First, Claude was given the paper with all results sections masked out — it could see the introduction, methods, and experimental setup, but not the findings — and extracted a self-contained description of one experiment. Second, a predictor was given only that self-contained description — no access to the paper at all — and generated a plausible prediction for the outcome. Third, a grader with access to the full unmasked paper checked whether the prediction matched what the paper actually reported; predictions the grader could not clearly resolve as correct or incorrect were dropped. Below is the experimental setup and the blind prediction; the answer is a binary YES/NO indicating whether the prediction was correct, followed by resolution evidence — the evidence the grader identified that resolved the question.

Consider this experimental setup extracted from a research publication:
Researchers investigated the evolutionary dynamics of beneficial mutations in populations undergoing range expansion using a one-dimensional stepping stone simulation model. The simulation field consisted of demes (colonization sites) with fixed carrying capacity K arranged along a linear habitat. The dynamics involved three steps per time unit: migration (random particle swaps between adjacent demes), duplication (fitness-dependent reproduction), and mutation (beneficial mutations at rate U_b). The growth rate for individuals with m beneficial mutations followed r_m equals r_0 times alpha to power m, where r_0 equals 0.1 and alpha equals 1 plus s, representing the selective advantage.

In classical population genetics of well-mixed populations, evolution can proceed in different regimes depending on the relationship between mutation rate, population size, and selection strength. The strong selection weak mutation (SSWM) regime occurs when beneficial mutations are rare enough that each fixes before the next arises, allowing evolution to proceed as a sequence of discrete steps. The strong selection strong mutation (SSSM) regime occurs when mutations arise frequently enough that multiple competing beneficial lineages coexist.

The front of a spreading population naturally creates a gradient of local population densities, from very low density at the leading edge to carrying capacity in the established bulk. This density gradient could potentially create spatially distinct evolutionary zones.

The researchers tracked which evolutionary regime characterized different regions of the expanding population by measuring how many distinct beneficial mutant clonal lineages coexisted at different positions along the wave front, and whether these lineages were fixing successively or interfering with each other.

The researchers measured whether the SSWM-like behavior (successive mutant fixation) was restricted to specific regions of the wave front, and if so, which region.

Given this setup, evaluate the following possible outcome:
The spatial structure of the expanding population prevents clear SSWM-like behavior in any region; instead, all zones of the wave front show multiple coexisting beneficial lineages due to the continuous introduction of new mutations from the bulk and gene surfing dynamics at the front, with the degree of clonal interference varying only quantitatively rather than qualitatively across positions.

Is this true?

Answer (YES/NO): NO